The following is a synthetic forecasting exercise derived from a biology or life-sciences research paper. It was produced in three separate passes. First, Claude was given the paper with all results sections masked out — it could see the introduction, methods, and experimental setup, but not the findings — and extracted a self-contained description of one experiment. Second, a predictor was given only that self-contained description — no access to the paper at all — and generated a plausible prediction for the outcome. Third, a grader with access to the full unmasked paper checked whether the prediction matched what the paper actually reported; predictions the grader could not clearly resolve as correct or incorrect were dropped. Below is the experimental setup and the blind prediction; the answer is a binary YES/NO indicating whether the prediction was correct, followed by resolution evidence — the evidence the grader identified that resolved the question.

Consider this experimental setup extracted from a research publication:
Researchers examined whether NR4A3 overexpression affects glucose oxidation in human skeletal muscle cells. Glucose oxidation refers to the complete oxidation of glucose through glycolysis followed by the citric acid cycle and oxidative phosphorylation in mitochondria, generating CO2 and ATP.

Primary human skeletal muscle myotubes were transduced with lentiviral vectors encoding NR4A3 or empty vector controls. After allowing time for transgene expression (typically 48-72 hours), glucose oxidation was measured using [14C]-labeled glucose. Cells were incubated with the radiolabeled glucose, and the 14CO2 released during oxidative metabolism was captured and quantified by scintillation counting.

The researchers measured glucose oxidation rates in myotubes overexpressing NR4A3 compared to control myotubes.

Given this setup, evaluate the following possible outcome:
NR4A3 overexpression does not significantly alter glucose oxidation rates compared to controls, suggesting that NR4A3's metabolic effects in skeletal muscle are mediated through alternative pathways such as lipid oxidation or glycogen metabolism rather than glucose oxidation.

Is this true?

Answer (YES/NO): NO